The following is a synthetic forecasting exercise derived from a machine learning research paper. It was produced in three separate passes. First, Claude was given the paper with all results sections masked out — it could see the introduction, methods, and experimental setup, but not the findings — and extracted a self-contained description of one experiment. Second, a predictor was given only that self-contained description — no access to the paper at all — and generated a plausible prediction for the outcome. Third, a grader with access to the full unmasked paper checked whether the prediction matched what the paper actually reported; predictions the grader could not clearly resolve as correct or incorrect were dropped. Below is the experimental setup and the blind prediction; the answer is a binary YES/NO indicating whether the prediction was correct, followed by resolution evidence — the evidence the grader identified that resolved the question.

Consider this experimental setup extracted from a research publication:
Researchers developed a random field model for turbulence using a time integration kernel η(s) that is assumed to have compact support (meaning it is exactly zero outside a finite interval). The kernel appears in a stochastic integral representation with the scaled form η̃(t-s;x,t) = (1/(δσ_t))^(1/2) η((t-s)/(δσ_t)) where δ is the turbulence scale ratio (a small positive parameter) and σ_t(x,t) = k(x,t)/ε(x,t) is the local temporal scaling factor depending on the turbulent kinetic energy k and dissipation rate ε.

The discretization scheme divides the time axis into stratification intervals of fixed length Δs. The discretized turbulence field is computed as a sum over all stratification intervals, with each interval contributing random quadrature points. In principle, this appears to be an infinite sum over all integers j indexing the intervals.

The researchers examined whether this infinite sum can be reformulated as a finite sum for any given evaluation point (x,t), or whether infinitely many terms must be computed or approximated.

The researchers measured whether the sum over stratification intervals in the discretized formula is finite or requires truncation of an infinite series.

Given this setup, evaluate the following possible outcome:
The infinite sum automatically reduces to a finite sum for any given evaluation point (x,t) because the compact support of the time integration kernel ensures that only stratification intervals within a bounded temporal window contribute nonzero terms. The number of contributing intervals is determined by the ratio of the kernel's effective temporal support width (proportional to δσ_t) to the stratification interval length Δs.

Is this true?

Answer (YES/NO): YES